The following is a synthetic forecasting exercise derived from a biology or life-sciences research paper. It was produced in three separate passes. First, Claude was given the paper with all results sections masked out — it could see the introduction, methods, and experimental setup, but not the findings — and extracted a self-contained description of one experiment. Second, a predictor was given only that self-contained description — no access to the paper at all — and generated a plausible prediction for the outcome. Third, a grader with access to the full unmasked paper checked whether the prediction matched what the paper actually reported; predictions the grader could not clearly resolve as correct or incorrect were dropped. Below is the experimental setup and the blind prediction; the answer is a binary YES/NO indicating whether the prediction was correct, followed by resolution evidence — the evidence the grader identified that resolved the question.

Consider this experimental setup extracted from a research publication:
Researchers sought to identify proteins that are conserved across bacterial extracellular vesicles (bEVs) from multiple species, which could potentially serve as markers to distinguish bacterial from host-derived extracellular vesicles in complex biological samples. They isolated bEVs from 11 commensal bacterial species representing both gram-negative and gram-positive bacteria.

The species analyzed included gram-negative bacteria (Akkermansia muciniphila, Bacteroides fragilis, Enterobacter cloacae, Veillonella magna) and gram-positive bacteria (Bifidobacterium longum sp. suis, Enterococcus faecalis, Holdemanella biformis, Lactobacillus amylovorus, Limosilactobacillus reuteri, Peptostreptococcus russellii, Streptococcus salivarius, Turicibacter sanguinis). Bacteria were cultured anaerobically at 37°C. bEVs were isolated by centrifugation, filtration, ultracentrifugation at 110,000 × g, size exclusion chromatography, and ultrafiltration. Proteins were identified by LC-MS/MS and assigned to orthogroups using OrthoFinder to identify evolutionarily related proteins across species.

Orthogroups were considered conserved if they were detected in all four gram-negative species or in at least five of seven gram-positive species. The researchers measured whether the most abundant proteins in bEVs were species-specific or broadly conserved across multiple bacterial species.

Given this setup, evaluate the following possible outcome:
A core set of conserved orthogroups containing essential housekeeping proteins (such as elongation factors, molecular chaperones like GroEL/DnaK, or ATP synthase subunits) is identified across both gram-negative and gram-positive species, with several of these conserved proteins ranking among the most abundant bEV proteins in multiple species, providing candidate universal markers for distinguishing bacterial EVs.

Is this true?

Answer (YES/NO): NO